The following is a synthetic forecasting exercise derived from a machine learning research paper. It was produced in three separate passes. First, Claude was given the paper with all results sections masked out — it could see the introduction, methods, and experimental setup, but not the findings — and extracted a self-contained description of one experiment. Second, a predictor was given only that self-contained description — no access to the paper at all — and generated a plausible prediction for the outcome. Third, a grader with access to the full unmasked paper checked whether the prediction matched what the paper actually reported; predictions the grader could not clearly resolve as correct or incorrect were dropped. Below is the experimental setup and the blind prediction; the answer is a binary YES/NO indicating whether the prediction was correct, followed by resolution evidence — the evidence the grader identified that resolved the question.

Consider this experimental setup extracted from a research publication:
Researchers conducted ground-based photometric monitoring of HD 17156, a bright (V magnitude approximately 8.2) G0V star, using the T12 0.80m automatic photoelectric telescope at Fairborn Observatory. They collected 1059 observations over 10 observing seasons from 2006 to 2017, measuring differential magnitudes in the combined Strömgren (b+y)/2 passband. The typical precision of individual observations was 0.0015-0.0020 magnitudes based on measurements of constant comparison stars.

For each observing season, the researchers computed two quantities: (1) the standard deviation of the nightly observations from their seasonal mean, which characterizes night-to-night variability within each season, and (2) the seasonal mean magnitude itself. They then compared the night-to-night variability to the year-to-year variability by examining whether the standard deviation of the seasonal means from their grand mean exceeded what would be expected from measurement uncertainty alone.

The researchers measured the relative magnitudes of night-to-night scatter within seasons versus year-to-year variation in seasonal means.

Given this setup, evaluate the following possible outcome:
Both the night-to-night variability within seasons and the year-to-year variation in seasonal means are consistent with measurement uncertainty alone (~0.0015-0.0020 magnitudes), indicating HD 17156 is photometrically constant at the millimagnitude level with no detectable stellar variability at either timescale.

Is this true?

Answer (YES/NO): NO